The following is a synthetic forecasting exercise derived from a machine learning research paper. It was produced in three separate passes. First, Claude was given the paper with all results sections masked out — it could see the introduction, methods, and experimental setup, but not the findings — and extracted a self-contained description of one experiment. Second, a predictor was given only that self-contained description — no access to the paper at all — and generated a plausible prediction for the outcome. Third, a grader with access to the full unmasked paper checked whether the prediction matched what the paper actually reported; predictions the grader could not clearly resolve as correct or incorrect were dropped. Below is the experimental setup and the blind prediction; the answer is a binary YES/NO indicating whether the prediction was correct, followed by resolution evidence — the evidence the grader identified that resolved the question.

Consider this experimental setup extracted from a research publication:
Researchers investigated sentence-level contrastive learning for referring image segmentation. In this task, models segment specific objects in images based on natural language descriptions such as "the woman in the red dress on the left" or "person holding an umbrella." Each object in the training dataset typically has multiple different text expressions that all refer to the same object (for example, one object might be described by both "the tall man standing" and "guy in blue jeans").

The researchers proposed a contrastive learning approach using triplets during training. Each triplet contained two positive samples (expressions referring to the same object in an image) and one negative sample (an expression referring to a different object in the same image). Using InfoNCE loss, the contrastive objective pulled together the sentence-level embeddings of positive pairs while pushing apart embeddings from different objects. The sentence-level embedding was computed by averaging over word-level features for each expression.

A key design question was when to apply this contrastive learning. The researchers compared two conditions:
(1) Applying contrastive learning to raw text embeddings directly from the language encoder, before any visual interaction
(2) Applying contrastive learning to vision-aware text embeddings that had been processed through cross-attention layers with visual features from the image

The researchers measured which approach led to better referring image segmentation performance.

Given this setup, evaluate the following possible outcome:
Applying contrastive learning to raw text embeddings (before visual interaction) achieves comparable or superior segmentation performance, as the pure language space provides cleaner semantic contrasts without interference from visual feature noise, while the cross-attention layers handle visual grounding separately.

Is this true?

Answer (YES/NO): NO